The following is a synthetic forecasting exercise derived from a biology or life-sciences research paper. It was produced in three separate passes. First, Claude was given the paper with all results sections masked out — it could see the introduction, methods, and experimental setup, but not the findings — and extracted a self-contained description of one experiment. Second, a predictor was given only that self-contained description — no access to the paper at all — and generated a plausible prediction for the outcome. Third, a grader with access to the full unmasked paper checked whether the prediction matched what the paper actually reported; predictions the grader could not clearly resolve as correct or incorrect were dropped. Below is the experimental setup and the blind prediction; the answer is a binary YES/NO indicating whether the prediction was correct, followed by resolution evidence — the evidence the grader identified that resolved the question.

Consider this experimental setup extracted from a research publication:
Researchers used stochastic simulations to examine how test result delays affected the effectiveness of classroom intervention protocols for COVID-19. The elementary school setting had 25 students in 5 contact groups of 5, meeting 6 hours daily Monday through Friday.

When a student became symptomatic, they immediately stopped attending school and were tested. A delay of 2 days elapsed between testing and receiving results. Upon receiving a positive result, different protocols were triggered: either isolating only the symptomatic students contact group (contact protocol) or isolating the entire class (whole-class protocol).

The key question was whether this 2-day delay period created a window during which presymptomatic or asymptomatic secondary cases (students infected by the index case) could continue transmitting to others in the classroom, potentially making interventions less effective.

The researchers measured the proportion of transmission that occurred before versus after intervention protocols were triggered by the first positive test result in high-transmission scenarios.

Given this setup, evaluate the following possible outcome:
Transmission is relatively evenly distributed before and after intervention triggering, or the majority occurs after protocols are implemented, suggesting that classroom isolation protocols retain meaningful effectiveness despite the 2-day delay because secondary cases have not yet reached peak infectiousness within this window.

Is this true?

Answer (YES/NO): NO